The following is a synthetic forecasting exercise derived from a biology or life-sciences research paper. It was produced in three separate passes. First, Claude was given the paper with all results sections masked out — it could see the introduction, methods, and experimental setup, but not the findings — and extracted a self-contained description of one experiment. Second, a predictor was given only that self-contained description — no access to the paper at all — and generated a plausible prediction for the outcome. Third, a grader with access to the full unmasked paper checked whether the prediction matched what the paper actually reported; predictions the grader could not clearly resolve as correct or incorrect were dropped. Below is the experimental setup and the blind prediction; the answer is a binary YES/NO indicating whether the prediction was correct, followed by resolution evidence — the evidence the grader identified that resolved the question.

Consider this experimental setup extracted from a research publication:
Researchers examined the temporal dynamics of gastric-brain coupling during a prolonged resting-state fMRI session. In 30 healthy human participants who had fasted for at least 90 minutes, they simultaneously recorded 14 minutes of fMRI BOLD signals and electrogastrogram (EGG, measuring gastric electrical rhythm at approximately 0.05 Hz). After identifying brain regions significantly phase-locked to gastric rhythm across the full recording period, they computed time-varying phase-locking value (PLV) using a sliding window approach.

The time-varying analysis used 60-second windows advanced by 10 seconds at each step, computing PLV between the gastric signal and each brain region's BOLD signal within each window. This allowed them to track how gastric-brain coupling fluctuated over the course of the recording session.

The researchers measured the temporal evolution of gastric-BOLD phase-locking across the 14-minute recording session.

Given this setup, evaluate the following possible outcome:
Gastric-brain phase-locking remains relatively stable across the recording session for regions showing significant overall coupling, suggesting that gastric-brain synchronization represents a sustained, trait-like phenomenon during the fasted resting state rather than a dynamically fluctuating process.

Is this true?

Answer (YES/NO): NO